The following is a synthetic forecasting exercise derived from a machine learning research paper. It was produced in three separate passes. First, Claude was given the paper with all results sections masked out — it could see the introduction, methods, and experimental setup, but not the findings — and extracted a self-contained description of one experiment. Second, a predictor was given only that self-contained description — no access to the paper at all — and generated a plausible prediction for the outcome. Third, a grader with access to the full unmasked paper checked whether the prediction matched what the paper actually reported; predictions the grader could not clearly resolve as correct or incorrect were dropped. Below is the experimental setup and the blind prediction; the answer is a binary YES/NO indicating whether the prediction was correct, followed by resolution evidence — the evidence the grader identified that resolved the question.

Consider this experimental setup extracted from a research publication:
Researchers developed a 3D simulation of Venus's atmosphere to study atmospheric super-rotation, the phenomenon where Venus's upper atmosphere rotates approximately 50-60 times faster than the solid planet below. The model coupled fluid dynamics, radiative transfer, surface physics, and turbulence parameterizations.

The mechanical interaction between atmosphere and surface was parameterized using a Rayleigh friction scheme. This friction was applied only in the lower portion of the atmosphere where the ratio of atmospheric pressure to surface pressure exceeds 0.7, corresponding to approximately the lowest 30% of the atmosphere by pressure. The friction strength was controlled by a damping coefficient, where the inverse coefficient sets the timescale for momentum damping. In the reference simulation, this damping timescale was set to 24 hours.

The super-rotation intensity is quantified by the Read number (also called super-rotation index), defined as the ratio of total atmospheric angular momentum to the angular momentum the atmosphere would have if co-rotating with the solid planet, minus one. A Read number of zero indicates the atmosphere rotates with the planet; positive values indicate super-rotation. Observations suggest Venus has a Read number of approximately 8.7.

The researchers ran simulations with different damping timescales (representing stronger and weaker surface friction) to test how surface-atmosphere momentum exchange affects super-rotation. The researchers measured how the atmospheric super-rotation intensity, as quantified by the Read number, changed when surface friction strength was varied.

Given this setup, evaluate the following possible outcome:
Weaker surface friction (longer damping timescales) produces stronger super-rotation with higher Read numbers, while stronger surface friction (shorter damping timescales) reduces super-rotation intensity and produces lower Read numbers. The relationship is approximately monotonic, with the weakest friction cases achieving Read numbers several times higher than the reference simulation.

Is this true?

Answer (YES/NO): NO